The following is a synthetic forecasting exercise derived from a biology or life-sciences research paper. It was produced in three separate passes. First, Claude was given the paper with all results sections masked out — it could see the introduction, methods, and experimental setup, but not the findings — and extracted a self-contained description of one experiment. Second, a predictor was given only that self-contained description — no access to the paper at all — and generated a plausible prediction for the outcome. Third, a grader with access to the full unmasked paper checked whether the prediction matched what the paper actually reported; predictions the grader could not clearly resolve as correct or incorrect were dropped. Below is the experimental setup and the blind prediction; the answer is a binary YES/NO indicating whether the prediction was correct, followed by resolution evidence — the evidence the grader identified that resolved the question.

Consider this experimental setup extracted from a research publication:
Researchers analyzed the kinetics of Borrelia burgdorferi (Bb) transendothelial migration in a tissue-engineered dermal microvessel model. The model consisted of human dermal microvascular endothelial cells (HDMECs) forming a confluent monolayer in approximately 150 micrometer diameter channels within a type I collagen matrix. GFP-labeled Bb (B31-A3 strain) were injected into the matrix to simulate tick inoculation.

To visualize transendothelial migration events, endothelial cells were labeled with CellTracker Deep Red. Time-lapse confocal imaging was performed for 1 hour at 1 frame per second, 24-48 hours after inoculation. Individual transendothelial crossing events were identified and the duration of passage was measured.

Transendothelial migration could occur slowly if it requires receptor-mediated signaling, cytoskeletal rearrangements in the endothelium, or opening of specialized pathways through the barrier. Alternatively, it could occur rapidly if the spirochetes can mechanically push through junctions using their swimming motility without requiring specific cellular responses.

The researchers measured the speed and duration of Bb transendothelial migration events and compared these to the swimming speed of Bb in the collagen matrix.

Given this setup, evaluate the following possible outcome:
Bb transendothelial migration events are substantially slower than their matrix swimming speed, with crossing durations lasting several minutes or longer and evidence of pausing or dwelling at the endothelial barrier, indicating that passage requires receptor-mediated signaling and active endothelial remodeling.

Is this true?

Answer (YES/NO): NO